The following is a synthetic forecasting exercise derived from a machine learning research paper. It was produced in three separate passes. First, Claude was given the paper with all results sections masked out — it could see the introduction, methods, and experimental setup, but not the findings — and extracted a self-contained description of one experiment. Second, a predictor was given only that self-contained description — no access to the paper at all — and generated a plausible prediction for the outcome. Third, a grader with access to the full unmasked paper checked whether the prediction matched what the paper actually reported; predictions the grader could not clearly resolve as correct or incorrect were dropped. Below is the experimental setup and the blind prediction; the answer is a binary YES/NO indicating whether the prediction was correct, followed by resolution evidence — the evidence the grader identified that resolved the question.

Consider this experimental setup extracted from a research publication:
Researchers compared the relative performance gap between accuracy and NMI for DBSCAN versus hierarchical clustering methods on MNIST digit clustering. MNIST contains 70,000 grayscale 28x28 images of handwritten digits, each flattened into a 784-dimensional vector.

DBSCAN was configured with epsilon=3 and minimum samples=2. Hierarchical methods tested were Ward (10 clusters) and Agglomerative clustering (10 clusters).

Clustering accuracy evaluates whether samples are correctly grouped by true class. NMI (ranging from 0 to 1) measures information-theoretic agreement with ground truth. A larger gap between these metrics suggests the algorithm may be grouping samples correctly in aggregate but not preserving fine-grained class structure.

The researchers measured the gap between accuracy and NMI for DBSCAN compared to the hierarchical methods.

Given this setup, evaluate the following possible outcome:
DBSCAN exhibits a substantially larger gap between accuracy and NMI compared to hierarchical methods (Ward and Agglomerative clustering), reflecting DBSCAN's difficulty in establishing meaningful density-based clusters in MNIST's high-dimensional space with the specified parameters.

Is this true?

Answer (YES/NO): YES